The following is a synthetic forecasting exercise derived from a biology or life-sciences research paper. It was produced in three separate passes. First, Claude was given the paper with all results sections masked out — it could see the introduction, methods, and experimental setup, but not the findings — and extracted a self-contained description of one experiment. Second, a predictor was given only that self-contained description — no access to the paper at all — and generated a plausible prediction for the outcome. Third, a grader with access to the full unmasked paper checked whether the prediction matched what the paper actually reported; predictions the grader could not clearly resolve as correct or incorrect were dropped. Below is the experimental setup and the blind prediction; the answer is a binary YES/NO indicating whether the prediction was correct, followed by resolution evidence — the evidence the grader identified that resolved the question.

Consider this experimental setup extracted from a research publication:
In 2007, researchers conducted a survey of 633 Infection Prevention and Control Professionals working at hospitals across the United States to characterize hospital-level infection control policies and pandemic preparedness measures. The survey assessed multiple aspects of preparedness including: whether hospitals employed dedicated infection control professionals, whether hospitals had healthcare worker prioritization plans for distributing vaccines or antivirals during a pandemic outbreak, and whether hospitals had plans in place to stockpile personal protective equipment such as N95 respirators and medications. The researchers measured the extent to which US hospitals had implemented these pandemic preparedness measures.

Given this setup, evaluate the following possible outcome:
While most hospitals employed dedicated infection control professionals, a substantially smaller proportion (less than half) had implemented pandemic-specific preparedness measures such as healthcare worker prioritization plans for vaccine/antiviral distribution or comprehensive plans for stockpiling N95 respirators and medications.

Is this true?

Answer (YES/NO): NO